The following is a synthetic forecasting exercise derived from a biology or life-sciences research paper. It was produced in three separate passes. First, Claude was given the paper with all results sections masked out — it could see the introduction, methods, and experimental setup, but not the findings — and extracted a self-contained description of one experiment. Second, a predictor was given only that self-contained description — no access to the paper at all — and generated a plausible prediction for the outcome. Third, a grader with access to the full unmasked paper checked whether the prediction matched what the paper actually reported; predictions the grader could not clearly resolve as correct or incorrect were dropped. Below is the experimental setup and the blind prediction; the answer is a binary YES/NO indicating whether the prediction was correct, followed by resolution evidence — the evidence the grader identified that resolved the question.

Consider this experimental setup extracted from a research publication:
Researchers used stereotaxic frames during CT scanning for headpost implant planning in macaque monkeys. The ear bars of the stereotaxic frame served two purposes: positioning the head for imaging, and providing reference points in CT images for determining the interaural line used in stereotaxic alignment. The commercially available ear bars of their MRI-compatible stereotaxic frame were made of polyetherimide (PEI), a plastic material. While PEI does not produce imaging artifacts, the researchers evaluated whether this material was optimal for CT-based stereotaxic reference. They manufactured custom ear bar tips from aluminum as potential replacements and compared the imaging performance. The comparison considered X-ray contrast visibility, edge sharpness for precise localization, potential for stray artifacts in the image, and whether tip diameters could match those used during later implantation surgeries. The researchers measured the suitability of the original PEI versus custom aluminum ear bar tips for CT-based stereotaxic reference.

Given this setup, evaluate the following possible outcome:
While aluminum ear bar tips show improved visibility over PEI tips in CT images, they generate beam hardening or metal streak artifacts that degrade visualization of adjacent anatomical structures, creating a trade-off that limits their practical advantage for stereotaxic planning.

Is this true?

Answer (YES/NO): NO